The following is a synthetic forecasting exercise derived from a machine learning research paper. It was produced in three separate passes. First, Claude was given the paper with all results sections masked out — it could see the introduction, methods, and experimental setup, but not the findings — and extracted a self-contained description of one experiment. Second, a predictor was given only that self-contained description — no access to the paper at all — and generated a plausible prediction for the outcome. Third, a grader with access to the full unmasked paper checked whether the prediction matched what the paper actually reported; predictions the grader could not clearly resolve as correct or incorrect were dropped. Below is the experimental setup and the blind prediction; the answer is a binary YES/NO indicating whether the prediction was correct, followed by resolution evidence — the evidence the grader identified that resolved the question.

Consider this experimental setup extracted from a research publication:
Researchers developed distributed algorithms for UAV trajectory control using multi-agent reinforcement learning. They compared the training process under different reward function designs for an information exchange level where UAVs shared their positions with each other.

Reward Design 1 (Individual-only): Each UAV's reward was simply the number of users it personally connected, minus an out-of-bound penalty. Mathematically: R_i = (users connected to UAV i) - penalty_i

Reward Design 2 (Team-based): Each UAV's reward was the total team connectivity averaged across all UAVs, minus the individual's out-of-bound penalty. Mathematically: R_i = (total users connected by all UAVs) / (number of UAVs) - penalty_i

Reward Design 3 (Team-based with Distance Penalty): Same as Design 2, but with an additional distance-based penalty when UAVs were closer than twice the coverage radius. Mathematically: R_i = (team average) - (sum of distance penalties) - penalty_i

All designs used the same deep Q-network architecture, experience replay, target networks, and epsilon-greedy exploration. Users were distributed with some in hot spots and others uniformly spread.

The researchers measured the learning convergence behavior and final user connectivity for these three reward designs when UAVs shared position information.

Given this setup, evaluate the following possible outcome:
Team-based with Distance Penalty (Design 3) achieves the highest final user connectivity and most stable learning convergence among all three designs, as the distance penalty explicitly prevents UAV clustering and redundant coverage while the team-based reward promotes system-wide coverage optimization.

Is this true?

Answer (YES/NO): NO